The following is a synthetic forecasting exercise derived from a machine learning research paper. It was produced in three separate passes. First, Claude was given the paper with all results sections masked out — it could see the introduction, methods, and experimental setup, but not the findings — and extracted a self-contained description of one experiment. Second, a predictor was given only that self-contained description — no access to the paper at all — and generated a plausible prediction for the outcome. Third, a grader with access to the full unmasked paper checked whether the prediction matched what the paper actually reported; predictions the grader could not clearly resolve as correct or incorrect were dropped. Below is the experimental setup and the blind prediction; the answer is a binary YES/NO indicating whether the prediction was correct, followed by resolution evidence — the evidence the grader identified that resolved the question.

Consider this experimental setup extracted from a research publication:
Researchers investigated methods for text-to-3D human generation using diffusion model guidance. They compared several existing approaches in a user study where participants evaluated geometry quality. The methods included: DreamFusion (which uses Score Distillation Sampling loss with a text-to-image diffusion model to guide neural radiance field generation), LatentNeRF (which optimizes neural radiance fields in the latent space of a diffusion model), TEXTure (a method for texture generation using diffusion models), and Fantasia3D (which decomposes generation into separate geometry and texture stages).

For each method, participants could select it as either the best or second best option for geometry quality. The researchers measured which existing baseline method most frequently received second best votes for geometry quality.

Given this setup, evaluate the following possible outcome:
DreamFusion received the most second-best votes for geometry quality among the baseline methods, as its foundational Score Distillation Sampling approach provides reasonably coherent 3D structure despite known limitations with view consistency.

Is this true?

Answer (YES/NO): NO